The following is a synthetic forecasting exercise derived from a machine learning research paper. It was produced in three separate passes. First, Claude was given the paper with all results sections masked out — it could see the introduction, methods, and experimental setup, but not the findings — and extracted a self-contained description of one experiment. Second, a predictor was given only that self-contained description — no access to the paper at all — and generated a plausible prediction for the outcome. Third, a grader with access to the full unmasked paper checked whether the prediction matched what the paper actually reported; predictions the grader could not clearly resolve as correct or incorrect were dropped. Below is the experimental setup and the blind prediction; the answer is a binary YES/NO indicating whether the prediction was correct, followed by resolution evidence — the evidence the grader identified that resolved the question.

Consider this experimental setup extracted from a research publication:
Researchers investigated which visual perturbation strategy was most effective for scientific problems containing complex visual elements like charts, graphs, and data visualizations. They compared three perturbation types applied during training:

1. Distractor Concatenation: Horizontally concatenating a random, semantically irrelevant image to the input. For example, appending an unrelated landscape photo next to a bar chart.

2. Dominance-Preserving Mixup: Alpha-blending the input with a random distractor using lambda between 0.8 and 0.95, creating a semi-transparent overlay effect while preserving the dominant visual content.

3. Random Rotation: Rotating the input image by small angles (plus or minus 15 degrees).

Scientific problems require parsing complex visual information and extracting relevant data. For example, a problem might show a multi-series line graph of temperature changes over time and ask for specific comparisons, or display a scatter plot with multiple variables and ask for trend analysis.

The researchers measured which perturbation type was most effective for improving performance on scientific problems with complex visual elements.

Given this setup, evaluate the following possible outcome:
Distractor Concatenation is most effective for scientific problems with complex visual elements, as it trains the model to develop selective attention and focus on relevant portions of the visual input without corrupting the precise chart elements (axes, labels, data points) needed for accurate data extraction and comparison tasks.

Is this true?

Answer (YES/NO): YES